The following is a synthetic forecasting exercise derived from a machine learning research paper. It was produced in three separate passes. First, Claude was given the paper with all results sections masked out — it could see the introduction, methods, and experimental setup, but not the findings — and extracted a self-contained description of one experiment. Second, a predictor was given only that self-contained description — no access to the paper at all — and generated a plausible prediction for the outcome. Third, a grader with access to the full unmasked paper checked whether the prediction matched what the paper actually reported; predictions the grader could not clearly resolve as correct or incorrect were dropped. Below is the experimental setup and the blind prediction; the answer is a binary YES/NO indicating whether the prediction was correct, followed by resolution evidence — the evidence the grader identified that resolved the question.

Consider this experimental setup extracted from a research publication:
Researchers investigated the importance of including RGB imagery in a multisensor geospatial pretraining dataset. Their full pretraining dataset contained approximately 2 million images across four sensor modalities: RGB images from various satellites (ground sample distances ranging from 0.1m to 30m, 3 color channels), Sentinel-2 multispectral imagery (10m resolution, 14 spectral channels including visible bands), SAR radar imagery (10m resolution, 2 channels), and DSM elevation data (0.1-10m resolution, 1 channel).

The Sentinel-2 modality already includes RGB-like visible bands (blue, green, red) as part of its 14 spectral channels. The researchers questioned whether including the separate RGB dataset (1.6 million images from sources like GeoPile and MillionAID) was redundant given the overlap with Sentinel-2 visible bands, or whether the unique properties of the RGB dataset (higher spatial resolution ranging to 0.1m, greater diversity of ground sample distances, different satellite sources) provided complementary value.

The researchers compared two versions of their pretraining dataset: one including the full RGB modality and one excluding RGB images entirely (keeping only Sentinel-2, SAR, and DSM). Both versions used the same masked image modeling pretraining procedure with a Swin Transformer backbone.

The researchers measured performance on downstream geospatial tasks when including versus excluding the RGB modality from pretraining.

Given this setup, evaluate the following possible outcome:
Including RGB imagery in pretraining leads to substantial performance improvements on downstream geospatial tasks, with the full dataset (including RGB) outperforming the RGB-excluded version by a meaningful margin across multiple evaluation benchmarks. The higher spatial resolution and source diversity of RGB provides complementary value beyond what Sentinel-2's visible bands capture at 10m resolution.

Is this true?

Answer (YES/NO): YES